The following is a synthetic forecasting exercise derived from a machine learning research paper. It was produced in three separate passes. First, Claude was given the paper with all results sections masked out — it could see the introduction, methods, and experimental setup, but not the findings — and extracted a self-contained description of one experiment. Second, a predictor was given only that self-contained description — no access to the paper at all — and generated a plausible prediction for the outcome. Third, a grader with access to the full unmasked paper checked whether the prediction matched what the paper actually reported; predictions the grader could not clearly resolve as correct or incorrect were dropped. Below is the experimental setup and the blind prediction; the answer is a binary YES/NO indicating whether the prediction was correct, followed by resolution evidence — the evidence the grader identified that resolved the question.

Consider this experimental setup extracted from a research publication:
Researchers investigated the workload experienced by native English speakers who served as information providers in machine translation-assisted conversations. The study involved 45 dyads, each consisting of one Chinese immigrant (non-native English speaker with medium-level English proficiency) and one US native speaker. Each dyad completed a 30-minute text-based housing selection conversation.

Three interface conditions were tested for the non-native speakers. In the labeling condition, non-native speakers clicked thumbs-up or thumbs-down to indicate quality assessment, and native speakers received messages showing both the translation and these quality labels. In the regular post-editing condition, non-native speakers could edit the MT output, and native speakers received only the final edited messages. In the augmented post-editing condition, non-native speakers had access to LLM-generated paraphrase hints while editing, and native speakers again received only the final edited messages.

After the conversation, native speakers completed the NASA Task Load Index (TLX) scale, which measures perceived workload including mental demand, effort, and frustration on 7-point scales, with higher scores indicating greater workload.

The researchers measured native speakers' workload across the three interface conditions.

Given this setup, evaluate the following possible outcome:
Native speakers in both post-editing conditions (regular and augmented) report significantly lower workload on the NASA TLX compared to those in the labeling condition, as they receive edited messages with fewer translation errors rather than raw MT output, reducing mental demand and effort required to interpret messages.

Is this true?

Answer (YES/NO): NO